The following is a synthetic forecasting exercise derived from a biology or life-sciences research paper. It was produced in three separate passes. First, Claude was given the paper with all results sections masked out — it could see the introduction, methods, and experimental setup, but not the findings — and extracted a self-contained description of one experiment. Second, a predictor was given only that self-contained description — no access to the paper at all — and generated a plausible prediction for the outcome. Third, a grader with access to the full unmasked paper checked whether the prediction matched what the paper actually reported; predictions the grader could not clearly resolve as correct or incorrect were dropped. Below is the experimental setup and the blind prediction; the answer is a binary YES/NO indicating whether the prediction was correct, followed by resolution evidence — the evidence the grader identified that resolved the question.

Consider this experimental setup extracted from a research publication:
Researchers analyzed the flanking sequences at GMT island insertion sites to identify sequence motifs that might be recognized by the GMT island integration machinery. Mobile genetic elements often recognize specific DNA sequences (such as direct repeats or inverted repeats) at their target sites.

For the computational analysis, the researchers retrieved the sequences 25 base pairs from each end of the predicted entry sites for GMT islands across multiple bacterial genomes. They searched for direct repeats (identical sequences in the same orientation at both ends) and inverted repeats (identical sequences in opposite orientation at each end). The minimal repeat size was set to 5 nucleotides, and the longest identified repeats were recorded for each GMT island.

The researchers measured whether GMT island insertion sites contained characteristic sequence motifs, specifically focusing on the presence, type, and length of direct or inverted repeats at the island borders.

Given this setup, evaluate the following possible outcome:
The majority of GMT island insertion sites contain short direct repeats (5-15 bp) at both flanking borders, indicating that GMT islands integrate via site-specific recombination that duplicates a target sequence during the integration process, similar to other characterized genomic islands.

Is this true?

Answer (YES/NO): NO